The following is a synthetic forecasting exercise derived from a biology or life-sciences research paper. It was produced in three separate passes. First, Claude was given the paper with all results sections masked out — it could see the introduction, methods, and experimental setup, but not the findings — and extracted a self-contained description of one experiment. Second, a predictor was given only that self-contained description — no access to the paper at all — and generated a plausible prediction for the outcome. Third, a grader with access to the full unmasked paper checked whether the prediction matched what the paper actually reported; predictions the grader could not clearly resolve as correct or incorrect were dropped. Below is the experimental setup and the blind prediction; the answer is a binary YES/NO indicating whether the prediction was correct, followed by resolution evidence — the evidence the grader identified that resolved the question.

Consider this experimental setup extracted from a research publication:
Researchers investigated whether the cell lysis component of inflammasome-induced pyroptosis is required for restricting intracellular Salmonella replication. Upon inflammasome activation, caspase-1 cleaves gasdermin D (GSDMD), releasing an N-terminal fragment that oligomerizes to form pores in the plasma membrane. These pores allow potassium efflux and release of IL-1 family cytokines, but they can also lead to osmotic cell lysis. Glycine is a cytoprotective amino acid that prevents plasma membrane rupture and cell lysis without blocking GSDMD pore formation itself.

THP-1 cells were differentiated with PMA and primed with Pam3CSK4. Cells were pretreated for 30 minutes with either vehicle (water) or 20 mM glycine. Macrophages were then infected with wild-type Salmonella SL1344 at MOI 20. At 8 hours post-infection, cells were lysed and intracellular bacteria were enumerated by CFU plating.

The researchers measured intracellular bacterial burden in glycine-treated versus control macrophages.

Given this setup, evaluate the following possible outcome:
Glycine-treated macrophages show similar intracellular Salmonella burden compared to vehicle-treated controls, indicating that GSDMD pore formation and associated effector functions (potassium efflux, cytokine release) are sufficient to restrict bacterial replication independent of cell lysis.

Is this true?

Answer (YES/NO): NO